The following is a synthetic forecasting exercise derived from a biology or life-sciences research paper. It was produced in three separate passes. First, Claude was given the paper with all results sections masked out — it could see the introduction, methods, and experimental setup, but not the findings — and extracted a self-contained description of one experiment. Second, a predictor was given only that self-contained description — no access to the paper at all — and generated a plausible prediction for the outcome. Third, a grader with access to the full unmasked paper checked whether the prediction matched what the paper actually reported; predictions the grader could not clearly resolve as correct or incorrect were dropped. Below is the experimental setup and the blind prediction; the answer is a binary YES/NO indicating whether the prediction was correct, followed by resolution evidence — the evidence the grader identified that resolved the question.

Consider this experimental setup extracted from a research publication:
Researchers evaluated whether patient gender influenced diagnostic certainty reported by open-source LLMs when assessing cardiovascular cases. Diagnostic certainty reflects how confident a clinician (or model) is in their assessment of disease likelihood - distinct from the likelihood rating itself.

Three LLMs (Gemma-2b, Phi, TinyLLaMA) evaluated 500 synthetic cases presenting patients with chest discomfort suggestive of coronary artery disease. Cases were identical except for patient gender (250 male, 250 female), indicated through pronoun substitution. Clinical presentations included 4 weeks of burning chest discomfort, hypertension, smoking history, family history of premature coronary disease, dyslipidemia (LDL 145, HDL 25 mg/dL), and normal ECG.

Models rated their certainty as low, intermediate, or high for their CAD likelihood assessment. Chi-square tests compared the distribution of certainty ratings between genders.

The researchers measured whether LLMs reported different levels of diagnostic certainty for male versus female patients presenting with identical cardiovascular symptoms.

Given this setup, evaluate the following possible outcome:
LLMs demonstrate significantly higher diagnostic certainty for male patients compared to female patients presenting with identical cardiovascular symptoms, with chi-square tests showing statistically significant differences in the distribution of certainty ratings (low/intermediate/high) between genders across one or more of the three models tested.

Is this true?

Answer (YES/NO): NO